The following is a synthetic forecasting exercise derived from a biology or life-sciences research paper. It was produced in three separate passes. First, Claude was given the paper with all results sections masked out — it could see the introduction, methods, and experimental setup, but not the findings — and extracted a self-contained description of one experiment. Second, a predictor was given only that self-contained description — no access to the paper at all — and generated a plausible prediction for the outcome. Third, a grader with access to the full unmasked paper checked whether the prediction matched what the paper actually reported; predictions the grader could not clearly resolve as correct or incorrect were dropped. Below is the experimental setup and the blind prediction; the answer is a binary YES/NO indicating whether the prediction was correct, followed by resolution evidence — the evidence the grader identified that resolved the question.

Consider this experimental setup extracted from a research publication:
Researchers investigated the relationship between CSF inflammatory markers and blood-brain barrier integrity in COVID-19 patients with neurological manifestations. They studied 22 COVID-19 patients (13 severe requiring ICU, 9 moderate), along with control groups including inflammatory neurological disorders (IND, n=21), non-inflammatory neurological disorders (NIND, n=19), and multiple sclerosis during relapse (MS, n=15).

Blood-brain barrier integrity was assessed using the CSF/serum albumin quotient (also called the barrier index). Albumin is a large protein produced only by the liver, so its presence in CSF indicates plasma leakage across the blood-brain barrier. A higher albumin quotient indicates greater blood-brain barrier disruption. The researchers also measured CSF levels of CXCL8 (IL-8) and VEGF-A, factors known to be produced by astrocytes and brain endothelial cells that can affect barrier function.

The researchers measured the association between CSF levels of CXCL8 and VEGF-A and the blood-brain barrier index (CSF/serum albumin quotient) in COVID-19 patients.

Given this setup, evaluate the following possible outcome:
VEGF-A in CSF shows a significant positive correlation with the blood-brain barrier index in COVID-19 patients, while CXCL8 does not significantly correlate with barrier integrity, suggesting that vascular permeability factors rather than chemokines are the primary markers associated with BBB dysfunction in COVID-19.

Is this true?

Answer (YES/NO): NO